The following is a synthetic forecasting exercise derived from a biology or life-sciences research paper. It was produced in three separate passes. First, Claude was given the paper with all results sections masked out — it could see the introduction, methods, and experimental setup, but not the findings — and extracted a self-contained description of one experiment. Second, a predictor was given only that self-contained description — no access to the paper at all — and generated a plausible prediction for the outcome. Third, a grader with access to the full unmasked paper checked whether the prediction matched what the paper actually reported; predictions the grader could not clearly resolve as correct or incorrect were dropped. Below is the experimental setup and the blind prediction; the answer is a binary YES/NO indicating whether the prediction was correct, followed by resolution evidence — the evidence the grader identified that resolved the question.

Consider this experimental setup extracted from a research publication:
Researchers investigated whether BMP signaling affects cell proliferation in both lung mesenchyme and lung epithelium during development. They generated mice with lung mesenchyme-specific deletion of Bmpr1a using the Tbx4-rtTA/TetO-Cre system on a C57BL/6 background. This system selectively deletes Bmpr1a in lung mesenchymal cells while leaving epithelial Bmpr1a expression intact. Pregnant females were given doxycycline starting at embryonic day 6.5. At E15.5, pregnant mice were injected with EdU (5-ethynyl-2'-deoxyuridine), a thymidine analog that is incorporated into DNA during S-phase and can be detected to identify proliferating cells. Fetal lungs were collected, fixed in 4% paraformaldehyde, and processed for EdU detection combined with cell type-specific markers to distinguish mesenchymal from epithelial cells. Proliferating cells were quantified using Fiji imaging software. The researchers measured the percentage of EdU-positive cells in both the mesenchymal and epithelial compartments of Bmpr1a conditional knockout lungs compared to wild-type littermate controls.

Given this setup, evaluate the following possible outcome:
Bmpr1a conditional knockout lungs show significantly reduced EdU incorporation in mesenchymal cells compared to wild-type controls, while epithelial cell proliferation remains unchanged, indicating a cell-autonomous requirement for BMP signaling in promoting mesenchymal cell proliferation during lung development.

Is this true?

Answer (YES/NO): NO